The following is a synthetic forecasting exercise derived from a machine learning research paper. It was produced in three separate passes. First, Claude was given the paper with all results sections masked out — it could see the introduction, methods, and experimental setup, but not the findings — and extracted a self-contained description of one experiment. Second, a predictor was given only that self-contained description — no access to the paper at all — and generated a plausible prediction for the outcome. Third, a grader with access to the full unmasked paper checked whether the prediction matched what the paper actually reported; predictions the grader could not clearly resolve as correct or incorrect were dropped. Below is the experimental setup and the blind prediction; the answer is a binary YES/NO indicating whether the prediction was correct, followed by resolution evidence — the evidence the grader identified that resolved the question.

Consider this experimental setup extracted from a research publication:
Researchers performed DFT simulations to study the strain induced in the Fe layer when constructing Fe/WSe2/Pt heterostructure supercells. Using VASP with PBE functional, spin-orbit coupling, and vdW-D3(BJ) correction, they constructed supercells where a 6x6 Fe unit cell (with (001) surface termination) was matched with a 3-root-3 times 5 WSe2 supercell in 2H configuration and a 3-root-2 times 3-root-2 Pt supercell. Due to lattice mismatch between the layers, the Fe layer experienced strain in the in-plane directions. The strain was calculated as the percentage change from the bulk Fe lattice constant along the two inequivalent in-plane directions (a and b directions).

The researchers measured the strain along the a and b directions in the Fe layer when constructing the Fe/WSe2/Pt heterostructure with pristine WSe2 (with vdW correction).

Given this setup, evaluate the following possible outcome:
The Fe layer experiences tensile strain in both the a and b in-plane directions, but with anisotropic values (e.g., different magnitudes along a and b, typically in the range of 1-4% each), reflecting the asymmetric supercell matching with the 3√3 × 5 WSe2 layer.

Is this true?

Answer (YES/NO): NO